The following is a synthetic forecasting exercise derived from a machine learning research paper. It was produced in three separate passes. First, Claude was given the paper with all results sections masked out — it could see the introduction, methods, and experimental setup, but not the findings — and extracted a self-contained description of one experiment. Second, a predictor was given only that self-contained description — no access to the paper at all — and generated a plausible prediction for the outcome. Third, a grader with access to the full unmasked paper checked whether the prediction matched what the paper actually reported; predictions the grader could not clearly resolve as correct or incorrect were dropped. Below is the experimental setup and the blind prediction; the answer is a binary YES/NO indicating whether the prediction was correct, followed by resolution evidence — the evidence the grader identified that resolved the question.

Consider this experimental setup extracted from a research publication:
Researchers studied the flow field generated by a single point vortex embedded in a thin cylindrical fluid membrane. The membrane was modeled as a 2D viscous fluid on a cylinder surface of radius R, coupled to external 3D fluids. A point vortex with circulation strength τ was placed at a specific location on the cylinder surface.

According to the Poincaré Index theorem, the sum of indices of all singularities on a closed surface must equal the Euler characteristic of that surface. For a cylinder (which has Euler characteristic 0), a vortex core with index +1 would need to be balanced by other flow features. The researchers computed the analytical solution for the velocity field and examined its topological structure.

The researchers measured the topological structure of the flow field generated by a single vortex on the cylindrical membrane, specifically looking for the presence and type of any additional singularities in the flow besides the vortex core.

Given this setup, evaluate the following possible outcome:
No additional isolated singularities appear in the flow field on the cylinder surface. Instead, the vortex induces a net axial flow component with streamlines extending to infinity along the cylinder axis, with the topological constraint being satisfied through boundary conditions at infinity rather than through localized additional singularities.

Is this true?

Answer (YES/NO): NO